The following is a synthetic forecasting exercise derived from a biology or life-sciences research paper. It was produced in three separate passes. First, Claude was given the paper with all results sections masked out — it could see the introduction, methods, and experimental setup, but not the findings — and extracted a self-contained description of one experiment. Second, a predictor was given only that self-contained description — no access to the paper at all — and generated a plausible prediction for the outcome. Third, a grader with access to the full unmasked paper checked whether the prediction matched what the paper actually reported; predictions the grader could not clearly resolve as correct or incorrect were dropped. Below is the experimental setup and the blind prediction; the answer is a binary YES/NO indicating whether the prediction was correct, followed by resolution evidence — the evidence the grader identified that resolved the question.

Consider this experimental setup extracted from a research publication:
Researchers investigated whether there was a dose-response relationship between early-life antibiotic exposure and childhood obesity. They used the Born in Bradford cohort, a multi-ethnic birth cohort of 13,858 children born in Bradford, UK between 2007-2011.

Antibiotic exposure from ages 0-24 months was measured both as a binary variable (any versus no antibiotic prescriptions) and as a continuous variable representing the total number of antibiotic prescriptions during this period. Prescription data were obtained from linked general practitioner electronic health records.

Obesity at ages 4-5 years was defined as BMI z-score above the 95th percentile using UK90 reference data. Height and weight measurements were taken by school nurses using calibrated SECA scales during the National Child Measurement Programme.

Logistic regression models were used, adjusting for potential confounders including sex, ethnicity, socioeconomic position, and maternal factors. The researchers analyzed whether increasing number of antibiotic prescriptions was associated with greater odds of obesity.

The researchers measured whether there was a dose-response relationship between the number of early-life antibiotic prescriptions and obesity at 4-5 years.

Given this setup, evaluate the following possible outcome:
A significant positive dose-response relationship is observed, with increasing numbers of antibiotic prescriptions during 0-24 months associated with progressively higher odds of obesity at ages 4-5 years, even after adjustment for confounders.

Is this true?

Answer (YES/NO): YES